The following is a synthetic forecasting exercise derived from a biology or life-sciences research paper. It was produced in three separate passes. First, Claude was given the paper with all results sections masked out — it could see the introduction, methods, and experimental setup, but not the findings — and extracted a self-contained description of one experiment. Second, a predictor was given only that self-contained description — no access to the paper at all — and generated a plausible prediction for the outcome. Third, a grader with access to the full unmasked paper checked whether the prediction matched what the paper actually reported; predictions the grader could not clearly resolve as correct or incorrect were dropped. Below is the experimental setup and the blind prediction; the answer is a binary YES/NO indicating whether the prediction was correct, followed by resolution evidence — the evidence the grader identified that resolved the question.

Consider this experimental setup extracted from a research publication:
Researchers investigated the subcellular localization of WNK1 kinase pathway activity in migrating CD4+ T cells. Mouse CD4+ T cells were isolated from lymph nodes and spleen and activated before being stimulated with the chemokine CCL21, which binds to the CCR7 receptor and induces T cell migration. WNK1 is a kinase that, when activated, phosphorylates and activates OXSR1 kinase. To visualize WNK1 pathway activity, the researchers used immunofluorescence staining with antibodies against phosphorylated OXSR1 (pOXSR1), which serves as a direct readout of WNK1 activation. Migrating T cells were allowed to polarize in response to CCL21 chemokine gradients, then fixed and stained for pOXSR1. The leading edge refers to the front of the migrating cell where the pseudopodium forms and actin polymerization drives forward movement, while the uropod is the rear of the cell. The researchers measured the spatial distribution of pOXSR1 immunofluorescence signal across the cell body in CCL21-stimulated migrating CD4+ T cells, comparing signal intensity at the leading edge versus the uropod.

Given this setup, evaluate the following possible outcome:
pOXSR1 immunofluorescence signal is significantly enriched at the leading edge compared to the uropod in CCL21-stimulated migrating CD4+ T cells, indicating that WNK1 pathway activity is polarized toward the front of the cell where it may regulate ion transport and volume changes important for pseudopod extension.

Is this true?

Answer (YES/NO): YES